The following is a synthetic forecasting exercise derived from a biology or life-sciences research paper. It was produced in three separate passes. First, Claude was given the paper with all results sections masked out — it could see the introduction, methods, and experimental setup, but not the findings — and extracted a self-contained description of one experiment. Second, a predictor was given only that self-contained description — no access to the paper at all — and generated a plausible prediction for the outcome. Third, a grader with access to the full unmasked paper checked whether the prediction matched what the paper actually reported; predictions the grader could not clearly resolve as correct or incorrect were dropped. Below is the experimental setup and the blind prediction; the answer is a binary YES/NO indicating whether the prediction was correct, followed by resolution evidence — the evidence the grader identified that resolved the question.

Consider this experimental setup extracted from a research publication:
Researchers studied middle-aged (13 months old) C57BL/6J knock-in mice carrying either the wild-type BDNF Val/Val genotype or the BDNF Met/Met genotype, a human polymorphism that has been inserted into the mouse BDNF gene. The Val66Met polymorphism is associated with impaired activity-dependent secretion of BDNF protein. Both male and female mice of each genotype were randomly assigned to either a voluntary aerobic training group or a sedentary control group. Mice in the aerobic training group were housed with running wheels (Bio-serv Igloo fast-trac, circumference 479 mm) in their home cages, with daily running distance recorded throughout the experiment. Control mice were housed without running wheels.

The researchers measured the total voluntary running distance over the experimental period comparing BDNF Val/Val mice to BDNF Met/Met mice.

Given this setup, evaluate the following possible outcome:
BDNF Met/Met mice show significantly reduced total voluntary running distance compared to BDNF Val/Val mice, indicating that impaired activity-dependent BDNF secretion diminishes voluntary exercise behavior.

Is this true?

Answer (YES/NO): YES